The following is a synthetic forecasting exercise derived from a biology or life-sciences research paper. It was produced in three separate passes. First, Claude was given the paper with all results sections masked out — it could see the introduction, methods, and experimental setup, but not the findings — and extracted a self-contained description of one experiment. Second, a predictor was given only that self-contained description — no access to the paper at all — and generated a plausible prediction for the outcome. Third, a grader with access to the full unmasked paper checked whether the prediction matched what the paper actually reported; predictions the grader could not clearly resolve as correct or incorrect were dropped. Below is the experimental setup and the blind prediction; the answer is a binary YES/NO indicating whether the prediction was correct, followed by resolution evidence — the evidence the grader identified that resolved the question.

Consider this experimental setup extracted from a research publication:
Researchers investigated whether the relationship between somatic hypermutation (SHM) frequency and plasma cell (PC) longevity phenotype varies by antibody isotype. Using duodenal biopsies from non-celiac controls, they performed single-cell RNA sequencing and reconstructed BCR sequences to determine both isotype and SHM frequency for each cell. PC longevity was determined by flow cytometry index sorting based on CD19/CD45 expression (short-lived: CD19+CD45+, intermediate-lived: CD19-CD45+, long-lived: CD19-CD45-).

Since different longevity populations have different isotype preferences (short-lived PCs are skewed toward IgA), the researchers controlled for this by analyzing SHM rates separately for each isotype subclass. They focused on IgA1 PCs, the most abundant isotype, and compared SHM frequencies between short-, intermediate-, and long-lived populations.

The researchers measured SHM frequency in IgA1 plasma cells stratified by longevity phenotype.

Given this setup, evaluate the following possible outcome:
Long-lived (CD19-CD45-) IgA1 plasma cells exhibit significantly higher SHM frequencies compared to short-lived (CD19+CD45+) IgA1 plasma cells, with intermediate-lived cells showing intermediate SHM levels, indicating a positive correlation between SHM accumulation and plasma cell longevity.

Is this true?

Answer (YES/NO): NO